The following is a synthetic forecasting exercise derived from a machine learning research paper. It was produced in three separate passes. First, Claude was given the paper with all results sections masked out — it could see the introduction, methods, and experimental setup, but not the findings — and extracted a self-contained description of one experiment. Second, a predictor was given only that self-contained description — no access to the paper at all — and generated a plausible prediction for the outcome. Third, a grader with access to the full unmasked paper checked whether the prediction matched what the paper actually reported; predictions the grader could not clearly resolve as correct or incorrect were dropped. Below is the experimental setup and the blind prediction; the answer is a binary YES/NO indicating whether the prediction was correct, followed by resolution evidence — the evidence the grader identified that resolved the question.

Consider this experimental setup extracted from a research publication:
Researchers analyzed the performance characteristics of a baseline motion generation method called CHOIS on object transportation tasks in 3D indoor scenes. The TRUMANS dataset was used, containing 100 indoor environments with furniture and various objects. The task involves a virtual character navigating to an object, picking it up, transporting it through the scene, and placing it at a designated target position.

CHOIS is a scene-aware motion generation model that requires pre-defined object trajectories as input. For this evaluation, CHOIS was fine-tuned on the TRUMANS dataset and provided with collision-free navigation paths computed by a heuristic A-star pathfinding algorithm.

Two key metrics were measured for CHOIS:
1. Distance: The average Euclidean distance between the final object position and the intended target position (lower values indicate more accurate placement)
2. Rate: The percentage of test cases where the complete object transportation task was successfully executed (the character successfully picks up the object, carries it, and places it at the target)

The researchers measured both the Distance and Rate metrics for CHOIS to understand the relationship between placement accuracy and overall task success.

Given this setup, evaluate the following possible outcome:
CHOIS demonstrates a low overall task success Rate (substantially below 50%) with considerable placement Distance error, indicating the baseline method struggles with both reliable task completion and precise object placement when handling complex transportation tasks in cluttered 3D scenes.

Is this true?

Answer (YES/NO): YES